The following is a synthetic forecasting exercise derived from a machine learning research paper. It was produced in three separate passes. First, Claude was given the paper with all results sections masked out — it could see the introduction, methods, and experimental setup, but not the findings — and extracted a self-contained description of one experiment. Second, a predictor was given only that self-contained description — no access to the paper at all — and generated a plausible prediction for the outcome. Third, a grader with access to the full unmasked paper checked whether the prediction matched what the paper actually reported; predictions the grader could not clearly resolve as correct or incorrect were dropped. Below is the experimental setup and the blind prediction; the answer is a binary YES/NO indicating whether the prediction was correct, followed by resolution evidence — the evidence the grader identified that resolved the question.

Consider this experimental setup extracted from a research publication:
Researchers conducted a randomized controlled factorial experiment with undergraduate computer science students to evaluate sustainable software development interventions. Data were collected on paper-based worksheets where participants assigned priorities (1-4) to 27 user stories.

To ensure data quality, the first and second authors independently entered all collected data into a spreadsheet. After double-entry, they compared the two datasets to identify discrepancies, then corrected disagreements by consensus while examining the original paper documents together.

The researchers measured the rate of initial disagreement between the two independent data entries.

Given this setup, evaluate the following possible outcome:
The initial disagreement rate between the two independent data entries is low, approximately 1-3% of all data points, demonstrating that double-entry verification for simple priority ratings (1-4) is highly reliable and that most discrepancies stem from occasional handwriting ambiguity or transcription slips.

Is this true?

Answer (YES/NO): NO